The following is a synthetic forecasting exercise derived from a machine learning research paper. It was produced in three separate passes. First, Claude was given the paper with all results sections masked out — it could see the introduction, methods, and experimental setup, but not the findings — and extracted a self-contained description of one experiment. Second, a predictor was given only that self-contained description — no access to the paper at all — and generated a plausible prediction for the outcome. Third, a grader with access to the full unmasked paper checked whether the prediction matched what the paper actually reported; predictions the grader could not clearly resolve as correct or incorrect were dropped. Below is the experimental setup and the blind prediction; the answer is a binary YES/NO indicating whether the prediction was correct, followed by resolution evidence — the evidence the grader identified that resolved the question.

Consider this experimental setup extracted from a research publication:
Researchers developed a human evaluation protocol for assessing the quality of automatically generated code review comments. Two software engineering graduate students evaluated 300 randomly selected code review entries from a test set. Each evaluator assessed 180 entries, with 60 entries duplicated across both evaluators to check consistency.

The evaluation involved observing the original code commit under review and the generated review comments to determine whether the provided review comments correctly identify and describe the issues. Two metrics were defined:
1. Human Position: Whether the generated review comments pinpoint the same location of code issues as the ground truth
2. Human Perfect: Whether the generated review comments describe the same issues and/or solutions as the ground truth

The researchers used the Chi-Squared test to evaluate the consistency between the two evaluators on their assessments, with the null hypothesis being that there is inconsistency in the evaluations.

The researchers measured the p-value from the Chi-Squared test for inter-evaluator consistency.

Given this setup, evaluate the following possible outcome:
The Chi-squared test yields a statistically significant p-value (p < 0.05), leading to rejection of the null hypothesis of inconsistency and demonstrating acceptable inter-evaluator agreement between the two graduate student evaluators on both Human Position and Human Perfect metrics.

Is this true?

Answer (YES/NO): NO